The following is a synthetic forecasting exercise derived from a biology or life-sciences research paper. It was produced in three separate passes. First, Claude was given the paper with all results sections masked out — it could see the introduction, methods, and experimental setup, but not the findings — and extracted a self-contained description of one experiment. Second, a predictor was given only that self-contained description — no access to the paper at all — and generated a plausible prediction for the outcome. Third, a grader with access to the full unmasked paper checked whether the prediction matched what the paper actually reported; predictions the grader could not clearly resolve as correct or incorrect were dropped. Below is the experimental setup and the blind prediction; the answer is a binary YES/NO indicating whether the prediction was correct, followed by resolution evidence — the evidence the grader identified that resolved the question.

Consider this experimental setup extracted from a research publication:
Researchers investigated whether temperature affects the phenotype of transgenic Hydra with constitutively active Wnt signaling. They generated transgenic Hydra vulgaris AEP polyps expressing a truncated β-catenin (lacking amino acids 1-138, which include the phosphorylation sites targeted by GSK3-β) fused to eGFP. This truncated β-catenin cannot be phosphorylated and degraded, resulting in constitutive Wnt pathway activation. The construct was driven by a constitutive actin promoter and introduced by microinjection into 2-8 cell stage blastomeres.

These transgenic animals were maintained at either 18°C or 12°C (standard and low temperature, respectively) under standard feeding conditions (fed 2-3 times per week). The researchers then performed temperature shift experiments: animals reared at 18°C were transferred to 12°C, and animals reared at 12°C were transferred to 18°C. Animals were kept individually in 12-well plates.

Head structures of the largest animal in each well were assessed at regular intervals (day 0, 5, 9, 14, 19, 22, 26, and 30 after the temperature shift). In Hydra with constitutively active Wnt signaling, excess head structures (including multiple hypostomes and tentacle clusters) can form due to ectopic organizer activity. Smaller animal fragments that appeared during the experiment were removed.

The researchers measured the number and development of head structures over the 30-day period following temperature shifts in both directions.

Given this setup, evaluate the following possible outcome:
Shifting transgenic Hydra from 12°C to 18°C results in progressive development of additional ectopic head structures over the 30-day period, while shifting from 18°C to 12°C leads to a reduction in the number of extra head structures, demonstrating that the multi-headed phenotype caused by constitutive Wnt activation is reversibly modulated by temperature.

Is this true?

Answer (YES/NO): YES